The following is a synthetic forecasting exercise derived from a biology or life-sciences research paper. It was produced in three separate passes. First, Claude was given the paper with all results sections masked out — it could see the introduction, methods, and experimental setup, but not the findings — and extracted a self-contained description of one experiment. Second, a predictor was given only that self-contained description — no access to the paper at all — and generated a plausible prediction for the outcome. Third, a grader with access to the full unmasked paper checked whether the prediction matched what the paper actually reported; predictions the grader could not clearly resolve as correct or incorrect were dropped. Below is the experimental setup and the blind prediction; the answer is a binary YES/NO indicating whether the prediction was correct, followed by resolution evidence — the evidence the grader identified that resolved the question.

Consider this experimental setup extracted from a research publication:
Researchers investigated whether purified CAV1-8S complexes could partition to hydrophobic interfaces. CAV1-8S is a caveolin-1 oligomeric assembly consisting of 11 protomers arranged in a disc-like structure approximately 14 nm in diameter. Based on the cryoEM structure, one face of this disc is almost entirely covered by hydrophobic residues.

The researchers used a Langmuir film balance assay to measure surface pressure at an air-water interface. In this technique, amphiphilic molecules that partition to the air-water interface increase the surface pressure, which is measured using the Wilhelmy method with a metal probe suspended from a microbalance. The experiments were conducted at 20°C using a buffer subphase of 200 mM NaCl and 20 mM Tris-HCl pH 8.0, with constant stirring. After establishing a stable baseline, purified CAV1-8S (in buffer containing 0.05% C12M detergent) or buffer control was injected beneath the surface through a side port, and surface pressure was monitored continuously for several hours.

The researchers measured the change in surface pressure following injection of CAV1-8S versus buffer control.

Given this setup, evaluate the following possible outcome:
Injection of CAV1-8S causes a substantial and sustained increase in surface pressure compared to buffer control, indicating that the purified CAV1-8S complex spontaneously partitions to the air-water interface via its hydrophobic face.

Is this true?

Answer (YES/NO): YES